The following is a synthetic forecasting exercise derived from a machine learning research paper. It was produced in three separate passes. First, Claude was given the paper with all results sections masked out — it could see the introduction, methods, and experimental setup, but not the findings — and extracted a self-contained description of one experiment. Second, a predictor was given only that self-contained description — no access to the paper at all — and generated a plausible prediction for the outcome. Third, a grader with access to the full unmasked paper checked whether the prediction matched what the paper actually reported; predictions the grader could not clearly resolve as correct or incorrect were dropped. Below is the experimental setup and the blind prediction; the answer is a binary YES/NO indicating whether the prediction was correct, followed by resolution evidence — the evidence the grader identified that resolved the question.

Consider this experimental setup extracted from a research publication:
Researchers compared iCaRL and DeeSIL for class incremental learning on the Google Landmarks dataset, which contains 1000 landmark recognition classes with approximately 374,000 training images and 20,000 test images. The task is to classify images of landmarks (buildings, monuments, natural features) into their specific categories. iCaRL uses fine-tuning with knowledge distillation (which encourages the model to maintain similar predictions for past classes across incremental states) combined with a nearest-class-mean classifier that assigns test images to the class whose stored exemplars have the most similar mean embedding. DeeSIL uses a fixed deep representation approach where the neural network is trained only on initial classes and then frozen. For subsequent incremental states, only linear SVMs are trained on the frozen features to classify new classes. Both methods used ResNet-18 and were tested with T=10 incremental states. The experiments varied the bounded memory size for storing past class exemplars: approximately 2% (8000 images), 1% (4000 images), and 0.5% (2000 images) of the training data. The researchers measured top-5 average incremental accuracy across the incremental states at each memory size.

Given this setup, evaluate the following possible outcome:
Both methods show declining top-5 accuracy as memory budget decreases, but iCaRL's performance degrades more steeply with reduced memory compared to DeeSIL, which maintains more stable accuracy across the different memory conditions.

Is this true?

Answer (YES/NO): YES